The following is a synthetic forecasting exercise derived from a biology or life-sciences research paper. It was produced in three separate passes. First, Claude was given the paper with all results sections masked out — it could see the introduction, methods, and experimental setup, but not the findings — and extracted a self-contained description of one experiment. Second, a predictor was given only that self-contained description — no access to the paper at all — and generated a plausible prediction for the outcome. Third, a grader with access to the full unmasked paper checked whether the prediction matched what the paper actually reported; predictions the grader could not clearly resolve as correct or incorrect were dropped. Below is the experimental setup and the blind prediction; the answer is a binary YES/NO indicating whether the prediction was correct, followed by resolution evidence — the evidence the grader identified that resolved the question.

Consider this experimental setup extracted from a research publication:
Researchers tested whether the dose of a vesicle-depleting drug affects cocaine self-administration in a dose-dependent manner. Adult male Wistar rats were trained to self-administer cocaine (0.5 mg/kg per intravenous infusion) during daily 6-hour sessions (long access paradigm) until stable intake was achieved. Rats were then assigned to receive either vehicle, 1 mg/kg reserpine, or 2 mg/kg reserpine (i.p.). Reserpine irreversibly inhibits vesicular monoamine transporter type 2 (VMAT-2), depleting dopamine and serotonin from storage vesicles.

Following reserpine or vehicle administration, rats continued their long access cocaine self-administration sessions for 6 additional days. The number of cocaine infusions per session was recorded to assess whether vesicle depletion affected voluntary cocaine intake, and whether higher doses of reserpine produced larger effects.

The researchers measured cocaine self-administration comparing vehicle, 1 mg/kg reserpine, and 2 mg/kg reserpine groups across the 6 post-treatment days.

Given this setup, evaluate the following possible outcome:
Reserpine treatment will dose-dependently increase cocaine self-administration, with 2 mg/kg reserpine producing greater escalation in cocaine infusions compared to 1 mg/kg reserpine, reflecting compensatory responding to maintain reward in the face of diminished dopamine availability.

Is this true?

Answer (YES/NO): NO